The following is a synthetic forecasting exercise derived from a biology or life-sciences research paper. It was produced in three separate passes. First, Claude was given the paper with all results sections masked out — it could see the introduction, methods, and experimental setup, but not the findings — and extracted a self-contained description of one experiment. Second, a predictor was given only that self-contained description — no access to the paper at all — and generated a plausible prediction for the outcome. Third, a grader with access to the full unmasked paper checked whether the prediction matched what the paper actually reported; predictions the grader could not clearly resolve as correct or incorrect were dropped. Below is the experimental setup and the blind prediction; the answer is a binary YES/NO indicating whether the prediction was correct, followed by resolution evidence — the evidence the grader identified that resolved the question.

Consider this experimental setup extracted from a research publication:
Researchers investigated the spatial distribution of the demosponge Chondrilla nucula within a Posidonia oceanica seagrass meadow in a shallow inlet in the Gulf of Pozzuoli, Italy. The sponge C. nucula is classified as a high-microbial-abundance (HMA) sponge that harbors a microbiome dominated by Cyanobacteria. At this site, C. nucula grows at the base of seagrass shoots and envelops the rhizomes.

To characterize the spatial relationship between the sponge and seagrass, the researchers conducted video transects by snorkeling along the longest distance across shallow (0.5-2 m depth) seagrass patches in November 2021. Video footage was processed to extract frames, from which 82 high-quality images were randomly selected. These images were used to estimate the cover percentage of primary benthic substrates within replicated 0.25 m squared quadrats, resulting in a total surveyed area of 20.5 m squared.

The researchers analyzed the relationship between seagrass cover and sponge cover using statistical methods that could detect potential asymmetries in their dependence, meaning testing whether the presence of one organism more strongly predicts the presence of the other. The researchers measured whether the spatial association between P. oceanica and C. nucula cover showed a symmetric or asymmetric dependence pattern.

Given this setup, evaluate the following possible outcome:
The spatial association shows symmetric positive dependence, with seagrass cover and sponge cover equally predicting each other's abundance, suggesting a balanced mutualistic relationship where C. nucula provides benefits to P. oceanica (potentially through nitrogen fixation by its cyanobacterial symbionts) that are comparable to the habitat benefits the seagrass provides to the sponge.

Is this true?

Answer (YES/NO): NO